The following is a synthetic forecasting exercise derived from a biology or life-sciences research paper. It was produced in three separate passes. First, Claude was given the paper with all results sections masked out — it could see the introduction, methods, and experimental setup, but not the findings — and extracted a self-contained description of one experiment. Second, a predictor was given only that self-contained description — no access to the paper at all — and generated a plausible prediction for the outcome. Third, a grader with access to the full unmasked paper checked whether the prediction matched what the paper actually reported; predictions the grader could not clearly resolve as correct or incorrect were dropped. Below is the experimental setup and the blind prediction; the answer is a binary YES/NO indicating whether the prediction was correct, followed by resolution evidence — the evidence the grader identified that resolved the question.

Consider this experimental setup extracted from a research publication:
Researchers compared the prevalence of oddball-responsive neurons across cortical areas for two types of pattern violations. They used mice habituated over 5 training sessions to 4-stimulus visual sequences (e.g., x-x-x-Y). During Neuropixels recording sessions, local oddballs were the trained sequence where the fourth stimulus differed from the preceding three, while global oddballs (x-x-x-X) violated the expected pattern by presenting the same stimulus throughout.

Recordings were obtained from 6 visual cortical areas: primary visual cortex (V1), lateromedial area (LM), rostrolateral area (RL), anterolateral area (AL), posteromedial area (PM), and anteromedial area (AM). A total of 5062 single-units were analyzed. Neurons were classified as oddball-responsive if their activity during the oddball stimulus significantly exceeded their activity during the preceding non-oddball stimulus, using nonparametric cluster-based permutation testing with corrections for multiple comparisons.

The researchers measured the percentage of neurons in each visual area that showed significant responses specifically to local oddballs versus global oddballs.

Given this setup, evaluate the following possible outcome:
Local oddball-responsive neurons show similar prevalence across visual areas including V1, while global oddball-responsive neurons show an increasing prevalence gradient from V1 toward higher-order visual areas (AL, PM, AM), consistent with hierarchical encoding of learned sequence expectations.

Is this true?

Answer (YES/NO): NO